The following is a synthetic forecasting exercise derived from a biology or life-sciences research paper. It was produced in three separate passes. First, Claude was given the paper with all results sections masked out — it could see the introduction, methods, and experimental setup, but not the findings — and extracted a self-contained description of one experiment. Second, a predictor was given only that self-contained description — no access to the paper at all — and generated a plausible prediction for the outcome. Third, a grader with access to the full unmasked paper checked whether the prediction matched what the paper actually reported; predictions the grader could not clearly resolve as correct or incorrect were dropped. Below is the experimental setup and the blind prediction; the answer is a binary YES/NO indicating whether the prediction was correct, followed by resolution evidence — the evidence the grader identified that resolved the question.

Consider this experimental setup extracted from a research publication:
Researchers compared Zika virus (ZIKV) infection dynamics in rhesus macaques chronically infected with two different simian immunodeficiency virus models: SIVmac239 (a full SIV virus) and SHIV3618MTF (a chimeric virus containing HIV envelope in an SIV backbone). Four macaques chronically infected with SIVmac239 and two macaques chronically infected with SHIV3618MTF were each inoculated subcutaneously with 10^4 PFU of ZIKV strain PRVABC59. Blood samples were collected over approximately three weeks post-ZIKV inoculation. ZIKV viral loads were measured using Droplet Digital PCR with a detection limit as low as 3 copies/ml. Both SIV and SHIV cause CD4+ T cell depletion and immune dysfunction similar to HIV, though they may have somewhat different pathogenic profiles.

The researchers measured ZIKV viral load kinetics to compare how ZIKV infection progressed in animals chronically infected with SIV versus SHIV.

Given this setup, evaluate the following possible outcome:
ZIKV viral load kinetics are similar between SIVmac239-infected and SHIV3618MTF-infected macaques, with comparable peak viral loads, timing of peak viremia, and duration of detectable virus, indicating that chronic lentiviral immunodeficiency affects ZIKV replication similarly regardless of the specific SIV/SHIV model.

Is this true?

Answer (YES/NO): NO